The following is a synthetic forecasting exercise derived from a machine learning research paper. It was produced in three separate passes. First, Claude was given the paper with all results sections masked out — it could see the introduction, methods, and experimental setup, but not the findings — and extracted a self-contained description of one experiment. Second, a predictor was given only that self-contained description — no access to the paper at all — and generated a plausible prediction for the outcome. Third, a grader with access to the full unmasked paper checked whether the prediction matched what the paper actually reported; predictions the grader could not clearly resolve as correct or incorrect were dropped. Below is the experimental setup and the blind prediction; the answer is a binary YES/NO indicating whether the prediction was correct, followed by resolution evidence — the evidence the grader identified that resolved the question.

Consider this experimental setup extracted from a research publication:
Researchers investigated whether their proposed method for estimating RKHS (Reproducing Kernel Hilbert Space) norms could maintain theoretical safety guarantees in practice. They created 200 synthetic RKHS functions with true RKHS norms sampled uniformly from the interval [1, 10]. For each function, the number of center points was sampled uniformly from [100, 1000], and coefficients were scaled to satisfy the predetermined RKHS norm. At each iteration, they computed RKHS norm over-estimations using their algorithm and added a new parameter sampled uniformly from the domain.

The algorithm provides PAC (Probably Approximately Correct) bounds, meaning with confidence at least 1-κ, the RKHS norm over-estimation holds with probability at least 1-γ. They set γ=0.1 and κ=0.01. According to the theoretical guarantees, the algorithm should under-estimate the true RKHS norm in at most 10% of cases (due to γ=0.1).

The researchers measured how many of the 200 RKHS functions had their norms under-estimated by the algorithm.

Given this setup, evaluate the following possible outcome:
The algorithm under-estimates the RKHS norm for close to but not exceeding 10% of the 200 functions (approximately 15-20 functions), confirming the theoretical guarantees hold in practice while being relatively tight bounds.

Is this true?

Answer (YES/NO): NO